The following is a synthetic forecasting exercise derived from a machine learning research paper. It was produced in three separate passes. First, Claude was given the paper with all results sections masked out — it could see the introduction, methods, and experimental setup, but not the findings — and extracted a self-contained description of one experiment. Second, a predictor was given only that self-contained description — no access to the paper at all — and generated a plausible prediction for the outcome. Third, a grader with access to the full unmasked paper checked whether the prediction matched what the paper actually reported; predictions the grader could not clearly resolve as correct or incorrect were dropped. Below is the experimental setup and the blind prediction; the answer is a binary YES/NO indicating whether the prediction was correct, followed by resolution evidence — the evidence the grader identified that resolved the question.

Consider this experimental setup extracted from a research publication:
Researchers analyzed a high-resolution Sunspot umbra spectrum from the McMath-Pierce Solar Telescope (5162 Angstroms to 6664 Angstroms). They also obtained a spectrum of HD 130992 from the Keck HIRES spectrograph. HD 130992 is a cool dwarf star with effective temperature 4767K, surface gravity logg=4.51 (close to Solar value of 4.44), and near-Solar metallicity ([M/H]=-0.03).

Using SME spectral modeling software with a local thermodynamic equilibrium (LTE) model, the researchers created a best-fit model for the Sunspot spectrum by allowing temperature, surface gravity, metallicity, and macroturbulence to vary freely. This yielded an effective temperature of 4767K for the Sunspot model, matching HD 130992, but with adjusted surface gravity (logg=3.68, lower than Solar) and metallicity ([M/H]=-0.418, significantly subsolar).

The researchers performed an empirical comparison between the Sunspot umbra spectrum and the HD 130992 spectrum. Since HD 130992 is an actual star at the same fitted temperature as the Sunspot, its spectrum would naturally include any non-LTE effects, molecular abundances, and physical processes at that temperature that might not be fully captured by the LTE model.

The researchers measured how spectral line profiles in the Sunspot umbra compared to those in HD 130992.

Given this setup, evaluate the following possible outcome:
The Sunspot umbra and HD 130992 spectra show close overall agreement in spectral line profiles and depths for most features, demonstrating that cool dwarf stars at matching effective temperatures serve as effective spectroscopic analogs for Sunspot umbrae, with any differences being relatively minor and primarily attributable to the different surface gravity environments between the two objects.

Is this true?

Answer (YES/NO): NO